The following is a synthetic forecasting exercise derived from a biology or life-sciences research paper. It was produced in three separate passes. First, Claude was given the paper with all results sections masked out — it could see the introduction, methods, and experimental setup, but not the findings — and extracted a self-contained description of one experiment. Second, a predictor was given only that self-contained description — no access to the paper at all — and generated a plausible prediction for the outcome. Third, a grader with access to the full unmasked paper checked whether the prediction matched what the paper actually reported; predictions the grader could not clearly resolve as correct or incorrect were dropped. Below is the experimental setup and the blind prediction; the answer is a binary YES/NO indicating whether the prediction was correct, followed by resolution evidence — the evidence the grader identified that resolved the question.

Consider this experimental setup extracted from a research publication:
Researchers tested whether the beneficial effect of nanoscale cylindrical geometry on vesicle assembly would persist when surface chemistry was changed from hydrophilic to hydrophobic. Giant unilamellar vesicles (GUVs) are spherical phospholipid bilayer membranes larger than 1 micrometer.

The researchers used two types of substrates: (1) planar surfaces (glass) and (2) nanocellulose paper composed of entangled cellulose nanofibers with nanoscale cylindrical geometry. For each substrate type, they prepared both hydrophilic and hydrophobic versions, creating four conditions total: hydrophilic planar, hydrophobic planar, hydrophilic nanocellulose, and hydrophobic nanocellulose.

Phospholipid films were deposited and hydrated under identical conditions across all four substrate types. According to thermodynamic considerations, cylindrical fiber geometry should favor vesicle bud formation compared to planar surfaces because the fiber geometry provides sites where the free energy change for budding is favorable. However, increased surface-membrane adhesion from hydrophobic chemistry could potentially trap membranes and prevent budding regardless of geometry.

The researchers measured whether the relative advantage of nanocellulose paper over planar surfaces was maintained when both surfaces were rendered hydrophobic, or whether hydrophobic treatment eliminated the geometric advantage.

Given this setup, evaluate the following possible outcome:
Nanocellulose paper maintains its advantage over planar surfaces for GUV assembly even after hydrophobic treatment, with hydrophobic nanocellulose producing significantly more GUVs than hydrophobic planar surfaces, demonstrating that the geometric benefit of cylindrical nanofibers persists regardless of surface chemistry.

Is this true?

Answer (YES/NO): YES